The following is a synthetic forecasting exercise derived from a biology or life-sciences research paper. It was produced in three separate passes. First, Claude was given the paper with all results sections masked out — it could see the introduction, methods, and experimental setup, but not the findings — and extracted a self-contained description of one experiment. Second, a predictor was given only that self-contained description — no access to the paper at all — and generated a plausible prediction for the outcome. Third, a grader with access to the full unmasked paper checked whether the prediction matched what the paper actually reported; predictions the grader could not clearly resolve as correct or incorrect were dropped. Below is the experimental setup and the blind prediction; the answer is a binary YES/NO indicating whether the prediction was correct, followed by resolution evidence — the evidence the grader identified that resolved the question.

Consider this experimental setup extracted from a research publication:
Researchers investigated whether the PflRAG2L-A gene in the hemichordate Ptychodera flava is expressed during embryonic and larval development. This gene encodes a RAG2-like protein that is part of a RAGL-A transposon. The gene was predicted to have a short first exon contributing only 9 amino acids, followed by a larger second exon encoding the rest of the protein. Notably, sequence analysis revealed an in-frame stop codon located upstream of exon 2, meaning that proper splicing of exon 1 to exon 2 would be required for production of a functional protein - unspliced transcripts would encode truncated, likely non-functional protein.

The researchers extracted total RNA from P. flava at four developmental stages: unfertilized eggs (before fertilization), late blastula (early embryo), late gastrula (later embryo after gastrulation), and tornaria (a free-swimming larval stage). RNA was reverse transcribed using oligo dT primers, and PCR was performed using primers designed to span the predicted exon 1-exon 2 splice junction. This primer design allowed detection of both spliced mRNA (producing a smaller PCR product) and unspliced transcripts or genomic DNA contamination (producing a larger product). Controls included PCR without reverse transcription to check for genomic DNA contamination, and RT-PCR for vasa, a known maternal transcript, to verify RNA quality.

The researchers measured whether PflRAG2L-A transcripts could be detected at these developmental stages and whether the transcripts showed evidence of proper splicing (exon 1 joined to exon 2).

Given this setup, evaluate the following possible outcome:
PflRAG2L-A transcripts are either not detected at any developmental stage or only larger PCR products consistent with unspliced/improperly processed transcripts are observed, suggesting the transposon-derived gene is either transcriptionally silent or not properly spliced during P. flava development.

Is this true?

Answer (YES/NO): NO